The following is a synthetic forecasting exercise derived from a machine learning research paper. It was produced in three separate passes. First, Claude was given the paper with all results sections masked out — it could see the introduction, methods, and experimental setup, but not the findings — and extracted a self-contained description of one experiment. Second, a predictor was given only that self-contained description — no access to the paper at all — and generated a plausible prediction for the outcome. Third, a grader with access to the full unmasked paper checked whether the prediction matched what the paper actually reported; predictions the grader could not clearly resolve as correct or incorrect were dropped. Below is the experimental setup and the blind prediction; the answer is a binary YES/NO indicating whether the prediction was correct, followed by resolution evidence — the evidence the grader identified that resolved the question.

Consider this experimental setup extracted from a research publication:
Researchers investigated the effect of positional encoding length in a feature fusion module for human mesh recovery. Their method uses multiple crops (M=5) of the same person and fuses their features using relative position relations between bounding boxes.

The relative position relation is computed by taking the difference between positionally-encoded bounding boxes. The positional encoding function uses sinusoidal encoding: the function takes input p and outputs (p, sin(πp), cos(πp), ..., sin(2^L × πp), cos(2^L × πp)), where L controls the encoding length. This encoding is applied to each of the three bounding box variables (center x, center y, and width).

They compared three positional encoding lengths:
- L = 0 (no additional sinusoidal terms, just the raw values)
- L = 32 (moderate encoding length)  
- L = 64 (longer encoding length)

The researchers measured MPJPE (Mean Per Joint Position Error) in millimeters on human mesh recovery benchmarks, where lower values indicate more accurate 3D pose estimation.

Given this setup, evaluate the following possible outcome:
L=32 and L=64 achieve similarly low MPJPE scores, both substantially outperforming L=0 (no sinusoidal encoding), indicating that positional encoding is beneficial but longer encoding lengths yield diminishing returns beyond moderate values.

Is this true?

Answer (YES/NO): NO